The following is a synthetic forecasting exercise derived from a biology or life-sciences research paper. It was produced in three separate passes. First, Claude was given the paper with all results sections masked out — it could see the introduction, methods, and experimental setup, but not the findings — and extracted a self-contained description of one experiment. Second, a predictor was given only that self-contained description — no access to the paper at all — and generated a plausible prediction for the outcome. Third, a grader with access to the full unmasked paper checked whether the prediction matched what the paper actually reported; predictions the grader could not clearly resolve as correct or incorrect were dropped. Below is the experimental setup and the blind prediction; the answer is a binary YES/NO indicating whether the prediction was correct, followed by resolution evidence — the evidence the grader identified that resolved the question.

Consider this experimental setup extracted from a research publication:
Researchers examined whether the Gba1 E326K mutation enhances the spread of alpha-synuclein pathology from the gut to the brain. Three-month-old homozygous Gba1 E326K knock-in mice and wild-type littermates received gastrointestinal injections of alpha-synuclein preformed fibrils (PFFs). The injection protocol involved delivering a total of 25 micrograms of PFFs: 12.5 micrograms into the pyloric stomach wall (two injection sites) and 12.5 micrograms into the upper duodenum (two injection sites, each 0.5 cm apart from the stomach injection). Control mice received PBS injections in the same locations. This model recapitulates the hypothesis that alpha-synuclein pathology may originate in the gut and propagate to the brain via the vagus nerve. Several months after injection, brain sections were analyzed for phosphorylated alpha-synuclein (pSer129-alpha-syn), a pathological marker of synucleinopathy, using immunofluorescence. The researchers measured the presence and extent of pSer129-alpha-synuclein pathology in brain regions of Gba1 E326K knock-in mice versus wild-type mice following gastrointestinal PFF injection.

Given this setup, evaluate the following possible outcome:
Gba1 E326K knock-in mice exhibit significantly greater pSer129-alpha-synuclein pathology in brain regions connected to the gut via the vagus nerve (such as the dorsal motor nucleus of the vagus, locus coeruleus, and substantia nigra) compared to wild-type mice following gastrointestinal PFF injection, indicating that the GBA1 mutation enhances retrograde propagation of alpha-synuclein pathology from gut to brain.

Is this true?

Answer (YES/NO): NO